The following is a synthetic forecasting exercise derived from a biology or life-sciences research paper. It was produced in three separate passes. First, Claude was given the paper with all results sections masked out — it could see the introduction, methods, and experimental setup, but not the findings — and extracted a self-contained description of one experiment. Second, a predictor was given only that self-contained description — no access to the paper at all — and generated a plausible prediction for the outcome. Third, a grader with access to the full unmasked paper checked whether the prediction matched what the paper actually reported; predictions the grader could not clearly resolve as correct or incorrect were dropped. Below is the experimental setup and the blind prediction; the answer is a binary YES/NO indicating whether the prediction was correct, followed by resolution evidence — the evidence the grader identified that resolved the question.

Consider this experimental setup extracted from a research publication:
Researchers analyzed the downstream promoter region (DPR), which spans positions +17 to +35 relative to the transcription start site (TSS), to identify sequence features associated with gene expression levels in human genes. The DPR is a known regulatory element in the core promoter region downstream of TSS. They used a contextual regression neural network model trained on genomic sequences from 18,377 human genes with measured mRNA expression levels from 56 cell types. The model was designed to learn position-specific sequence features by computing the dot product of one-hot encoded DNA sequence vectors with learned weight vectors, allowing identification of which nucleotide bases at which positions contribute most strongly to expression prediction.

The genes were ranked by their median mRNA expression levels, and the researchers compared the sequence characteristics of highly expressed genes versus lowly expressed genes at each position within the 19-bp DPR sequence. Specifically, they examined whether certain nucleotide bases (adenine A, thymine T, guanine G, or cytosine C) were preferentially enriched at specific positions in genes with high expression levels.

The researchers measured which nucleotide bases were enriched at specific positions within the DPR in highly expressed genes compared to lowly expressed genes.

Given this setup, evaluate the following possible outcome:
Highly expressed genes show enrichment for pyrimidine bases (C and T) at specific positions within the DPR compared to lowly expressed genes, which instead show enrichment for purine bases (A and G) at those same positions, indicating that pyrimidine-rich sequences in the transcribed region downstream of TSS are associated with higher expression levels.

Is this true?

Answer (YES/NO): NO